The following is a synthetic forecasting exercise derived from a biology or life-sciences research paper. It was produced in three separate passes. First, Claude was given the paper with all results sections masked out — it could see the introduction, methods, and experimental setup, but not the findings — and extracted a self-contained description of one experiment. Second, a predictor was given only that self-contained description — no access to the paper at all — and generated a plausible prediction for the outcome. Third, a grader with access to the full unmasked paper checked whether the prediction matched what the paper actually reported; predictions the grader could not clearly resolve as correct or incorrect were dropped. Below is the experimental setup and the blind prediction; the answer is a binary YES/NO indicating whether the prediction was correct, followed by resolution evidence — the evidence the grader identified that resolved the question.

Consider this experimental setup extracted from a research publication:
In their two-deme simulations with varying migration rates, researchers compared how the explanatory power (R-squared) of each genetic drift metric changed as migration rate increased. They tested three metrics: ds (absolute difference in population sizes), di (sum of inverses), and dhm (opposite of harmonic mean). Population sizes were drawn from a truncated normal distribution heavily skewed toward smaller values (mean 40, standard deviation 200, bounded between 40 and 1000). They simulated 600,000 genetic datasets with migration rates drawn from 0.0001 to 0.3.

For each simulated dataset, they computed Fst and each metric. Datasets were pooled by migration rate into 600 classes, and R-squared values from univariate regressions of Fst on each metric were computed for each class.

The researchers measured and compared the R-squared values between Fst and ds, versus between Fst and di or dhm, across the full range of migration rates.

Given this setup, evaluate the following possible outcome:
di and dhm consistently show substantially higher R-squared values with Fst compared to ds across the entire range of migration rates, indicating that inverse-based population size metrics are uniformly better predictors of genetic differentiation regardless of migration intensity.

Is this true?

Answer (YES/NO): NO